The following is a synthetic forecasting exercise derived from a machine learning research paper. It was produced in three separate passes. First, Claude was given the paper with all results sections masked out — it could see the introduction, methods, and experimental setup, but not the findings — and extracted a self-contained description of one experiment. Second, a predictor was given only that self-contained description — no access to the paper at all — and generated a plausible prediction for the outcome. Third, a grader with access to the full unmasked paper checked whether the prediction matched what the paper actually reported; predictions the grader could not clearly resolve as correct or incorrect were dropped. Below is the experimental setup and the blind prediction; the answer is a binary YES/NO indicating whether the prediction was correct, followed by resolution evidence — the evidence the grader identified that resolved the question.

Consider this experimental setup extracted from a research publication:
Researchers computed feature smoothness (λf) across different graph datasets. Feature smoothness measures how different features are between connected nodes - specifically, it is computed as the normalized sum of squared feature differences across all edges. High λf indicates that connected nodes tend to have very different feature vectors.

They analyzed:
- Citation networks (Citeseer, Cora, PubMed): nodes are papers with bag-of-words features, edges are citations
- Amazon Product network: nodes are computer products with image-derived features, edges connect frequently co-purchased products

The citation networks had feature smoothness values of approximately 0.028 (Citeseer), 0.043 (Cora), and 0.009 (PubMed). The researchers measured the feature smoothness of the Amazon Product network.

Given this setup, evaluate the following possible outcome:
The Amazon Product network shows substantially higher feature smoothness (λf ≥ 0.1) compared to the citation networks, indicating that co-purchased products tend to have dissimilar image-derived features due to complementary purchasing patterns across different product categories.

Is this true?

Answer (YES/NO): YES